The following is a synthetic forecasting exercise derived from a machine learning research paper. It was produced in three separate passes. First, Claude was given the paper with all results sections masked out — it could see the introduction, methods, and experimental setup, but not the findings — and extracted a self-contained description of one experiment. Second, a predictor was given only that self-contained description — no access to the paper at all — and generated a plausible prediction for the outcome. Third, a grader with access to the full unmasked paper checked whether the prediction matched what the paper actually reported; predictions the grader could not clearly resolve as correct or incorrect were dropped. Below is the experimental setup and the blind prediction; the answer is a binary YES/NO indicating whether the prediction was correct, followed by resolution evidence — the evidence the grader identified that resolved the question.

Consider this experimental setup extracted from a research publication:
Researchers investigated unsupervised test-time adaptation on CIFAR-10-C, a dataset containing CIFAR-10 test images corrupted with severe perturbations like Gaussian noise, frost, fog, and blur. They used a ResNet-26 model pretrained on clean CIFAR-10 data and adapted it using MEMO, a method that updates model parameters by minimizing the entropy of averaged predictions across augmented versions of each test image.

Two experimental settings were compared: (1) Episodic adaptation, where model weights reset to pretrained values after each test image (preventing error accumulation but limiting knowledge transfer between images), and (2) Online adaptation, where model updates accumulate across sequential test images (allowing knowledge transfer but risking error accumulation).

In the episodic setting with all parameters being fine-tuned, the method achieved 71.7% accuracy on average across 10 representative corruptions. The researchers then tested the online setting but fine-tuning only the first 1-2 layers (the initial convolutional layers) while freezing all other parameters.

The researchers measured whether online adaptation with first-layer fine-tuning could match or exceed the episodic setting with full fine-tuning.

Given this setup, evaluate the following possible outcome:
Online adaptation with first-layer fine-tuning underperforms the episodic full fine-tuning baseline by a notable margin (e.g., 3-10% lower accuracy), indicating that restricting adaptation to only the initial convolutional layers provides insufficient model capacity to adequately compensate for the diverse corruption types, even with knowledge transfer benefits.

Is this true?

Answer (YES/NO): NO